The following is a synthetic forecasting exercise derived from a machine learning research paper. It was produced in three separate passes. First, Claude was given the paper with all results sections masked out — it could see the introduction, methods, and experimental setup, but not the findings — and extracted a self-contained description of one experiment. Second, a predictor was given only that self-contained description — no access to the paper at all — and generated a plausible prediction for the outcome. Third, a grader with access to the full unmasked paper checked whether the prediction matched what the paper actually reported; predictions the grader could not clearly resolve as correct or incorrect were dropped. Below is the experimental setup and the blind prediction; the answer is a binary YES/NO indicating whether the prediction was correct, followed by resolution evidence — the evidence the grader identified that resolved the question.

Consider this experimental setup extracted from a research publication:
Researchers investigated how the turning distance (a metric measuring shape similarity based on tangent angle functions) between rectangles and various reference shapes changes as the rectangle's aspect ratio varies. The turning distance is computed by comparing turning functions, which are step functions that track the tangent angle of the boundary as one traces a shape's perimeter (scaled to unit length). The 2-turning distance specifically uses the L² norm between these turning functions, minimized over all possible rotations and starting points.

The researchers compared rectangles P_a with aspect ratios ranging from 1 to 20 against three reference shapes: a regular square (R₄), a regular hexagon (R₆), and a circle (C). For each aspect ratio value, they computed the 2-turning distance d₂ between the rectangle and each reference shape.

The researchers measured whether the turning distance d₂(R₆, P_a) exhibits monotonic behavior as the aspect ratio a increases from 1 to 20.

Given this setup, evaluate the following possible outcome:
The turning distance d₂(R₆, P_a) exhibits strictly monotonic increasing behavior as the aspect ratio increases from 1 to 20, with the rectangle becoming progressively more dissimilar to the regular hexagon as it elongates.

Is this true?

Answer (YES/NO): NO